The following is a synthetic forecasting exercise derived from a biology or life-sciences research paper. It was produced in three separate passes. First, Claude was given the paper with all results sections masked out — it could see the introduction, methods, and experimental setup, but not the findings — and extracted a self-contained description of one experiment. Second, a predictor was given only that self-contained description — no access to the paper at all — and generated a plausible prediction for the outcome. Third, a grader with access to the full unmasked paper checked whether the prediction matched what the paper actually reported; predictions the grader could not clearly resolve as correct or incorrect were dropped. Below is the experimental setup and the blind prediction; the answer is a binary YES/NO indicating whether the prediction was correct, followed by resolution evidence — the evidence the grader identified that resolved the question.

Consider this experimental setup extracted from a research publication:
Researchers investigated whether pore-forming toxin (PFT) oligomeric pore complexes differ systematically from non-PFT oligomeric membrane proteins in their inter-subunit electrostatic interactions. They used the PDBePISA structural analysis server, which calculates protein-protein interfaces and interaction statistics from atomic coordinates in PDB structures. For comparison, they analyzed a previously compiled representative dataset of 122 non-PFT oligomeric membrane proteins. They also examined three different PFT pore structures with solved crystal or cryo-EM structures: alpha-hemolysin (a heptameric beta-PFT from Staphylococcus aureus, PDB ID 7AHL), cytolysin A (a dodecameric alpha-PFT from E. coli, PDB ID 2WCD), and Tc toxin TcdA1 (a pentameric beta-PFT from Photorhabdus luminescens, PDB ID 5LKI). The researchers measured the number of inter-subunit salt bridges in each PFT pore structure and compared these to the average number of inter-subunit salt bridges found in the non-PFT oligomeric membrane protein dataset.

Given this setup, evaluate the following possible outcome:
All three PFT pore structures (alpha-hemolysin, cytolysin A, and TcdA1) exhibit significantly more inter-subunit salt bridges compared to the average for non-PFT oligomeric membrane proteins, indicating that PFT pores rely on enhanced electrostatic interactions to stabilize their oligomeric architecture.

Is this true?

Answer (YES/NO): YES